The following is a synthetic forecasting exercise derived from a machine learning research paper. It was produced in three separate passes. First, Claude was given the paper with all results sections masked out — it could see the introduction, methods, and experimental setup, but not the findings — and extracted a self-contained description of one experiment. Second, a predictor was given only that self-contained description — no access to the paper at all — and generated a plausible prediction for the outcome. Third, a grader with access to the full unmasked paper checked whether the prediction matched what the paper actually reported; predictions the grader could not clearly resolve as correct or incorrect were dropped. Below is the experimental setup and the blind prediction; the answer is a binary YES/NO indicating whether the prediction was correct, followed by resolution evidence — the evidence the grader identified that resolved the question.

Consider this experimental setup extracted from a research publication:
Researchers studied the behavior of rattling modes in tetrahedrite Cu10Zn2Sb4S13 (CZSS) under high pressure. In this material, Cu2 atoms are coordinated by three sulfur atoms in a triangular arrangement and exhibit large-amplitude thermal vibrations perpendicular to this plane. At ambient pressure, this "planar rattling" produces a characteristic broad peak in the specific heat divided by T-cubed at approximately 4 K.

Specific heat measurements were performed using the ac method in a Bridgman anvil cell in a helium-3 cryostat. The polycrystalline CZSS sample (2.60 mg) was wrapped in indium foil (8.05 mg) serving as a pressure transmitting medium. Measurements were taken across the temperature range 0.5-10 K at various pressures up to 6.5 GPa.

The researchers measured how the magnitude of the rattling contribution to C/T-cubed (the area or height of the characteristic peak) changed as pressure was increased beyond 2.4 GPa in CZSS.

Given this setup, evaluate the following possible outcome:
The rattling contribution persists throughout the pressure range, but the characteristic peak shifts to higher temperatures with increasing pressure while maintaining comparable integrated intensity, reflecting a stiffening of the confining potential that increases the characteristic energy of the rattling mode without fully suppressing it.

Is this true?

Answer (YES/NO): NO